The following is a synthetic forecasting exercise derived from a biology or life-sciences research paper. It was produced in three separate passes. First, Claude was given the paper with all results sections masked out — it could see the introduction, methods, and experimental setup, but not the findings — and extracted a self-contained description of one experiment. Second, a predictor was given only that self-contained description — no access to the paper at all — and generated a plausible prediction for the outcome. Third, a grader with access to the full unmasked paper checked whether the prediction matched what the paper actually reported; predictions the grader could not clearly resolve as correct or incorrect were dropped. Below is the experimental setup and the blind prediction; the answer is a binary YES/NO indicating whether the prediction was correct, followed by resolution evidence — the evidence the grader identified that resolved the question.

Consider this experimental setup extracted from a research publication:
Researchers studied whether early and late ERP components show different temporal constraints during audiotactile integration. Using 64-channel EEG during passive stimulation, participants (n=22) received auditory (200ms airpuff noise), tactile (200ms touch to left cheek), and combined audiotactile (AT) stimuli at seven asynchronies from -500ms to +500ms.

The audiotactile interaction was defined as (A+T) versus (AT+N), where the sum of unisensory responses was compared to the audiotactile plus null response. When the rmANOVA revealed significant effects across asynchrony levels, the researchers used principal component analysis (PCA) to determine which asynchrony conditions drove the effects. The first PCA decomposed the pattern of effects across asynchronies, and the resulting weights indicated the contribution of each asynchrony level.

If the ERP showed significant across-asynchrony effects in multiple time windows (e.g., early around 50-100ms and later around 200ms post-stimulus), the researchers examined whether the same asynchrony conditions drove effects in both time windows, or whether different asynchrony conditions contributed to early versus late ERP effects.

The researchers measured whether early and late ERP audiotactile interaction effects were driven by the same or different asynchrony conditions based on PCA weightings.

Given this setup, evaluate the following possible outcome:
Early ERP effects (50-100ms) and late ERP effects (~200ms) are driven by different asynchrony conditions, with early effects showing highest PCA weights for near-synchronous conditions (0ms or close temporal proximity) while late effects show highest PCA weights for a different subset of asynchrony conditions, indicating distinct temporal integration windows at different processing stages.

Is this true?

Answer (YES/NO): YES